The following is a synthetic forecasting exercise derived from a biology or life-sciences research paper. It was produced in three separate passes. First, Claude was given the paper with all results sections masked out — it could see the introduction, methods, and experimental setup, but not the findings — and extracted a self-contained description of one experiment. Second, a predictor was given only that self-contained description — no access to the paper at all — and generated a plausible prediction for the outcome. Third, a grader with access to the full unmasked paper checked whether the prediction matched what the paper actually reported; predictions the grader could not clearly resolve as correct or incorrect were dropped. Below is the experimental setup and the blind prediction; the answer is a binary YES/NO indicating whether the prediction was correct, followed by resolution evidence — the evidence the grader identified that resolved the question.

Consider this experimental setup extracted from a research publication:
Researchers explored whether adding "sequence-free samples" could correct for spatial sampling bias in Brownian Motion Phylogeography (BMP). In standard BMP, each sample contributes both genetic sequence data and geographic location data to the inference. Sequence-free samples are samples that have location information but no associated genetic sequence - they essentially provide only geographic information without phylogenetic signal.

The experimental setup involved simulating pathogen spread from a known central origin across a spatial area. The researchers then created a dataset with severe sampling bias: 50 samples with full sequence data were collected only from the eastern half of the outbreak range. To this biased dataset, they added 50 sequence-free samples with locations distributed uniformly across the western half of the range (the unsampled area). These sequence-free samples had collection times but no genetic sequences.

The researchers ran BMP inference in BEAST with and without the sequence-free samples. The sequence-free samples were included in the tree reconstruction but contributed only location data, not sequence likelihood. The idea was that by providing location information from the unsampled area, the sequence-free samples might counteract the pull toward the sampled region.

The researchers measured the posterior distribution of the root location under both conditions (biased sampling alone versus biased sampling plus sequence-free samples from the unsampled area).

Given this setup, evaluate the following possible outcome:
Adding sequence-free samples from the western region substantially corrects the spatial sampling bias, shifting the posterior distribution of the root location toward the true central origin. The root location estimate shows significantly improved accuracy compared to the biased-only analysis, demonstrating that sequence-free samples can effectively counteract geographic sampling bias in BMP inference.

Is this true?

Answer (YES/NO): YES